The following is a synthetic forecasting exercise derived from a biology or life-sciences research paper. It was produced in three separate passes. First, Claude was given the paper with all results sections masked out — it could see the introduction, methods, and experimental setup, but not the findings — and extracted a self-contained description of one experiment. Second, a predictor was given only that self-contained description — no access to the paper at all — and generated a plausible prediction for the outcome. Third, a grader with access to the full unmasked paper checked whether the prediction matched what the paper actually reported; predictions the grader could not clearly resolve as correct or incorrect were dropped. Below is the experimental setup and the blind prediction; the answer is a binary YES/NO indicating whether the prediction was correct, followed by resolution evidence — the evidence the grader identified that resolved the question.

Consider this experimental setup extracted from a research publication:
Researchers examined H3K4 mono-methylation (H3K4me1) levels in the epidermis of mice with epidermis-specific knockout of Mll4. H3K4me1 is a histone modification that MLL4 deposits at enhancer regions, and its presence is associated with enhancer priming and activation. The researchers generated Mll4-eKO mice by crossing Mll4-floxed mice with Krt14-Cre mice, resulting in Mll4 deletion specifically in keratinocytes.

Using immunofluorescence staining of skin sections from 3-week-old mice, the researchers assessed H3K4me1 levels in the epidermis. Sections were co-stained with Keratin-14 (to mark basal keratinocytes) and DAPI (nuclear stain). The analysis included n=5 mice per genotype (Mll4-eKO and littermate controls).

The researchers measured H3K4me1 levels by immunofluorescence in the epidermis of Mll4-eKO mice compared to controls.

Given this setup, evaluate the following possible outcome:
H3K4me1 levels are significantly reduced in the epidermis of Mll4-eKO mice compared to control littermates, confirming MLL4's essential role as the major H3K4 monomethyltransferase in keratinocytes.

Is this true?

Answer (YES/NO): YES